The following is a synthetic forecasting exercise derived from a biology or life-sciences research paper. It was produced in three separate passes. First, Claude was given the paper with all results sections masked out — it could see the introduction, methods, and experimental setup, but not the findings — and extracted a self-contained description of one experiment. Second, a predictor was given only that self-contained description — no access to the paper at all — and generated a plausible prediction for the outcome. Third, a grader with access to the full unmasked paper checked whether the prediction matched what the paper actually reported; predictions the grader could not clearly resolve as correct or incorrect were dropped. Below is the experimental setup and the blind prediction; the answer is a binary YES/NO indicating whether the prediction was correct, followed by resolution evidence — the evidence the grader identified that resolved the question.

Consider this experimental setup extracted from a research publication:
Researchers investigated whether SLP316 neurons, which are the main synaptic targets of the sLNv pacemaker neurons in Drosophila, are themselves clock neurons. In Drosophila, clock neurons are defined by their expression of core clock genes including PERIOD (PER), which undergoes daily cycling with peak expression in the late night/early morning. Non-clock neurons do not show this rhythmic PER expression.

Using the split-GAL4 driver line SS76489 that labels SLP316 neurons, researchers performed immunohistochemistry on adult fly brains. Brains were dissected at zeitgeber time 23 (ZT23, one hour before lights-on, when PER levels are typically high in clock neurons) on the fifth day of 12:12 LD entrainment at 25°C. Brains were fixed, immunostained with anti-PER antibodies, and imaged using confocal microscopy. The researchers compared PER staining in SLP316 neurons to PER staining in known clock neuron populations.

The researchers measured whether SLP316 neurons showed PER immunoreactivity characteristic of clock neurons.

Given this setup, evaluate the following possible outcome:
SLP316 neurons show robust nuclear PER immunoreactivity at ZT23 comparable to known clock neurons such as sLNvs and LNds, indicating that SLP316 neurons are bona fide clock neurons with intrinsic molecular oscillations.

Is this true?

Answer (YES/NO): NO